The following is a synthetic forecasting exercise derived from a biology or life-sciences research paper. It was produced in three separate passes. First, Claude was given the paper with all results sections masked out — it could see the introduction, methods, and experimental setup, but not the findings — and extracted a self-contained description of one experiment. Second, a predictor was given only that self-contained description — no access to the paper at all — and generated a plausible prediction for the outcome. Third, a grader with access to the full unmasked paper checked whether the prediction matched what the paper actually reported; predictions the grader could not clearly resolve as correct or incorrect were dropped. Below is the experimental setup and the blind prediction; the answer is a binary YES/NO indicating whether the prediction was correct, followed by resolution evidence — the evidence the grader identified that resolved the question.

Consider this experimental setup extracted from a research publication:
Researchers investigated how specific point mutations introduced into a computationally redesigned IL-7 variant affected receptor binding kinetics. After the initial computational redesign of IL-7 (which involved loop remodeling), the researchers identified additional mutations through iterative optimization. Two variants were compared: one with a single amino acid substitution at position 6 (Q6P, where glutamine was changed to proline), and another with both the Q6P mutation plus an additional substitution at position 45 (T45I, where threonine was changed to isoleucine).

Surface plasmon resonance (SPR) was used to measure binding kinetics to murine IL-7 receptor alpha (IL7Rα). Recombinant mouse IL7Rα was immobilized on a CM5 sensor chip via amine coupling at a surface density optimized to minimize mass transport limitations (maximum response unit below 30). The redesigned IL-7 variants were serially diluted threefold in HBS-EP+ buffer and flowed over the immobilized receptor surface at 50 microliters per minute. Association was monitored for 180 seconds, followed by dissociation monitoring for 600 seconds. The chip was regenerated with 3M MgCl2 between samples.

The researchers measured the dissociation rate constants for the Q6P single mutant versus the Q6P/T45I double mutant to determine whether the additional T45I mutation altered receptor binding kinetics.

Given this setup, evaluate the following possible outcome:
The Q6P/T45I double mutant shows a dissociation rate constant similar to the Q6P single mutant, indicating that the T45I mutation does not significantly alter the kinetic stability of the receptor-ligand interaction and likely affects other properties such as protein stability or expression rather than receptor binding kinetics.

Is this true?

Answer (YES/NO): NO